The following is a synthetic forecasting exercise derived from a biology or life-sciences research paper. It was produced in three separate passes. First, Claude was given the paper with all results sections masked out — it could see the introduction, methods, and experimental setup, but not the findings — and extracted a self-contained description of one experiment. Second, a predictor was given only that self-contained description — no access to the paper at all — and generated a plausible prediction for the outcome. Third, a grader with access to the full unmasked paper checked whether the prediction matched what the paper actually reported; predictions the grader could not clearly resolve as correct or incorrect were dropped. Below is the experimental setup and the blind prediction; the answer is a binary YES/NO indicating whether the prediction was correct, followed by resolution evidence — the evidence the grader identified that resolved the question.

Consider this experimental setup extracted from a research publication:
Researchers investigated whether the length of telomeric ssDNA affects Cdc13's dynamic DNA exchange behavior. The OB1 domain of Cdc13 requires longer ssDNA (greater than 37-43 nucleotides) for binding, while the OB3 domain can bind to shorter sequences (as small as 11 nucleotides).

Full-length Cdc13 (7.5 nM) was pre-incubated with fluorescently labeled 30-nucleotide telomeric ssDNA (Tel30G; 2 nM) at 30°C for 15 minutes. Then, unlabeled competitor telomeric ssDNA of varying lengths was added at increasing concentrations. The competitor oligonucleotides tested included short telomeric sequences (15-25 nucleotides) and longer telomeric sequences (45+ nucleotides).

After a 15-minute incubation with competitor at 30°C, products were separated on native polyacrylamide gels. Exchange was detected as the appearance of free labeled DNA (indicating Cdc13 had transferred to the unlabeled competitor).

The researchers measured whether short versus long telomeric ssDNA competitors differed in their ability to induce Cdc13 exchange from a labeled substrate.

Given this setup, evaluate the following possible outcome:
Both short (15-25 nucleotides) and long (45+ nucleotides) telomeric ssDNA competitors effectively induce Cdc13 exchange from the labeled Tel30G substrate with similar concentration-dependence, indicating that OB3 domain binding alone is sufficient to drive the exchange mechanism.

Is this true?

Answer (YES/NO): NO